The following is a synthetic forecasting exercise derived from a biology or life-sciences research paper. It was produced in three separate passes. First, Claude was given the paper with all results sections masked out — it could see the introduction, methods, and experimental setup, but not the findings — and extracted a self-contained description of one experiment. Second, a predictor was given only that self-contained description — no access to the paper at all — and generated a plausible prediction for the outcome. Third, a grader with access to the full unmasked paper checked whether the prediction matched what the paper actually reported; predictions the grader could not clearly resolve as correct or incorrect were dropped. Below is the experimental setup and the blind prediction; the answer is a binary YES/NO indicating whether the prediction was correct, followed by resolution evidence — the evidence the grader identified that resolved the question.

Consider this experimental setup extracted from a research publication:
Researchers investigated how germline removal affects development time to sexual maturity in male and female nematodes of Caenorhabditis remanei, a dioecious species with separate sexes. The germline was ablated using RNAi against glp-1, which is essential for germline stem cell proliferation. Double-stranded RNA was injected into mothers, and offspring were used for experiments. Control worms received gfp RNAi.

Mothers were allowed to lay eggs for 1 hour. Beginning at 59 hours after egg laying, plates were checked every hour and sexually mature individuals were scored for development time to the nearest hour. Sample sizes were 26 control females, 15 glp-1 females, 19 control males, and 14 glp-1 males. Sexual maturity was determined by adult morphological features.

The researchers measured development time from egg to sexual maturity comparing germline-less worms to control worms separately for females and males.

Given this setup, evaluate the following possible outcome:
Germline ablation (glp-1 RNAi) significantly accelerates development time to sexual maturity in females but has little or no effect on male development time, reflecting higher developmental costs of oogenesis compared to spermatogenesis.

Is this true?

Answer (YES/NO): NO